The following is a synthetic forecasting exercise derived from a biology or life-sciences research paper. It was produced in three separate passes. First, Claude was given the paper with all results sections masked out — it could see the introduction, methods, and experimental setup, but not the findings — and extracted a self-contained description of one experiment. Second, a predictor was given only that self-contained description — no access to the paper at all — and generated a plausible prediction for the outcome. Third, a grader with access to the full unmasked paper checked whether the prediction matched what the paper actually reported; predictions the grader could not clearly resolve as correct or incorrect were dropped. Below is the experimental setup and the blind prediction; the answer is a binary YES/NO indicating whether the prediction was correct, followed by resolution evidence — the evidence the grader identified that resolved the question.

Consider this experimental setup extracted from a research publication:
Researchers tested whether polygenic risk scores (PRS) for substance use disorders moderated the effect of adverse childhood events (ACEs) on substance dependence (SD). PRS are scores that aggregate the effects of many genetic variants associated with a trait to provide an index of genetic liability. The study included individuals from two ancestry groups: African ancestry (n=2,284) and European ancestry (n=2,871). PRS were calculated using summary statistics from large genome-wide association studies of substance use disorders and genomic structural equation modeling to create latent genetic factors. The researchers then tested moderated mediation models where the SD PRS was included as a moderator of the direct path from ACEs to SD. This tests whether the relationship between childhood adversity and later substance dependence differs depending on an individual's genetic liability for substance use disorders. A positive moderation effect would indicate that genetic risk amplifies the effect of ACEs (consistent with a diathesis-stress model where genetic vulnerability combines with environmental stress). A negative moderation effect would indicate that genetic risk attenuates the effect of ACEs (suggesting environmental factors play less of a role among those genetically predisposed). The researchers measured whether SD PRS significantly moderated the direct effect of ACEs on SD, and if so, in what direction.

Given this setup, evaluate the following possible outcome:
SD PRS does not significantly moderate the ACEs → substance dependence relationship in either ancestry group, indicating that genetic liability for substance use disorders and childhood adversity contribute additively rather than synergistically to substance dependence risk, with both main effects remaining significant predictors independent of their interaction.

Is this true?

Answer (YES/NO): NO